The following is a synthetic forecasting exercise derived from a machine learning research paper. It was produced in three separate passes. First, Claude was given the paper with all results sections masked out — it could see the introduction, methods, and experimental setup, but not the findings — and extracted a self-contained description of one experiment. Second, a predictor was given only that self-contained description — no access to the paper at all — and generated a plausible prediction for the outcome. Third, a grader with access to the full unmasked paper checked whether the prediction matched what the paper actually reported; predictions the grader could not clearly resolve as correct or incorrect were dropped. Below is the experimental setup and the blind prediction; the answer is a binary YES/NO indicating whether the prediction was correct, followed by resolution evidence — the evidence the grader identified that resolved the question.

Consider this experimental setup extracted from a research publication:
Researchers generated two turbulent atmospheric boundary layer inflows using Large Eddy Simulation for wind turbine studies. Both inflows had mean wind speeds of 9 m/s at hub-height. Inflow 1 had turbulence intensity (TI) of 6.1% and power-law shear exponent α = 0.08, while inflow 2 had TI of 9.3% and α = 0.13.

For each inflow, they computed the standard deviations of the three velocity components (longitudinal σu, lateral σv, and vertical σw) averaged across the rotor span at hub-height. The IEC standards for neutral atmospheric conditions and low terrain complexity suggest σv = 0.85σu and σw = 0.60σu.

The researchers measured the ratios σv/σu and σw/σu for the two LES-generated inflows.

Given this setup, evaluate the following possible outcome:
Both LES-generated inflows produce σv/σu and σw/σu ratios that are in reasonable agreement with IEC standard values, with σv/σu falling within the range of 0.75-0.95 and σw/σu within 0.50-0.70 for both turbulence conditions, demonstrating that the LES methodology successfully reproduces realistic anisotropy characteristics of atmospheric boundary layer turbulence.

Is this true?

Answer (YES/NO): NO